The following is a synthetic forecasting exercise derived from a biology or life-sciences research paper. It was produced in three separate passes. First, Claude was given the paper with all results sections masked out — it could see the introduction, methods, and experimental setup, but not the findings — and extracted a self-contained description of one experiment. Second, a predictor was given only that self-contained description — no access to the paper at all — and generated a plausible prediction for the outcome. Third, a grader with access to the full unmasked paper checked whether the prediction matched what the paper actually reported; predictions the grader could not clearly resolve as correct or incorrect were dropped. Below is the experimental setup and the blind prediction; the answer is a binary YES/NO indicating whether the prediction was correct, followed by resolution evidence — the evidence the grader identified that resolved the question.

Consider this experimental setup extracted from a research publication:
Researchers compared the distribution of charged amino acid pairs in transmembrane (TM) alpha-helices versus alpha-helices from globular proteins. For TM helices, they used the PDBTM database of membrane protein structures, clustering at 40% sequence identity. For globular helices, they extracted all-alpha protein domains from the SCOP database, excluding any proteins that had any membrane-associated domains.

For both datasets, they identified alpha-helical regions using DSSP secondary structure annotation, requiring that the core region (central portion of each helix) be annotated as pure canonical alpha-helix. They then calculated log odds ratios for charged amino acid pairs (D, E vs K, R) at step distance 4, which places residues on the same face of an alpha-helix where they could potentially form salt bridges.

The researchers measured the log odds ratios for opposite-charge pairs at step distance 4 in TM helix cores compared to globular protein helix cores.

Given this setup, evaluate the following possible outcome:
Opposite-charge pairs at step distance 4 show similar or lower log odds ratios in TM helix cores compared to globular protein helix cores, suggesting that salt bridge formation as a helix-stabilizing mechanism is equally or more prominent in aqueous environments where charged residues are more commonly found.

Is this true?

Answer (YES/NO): NO